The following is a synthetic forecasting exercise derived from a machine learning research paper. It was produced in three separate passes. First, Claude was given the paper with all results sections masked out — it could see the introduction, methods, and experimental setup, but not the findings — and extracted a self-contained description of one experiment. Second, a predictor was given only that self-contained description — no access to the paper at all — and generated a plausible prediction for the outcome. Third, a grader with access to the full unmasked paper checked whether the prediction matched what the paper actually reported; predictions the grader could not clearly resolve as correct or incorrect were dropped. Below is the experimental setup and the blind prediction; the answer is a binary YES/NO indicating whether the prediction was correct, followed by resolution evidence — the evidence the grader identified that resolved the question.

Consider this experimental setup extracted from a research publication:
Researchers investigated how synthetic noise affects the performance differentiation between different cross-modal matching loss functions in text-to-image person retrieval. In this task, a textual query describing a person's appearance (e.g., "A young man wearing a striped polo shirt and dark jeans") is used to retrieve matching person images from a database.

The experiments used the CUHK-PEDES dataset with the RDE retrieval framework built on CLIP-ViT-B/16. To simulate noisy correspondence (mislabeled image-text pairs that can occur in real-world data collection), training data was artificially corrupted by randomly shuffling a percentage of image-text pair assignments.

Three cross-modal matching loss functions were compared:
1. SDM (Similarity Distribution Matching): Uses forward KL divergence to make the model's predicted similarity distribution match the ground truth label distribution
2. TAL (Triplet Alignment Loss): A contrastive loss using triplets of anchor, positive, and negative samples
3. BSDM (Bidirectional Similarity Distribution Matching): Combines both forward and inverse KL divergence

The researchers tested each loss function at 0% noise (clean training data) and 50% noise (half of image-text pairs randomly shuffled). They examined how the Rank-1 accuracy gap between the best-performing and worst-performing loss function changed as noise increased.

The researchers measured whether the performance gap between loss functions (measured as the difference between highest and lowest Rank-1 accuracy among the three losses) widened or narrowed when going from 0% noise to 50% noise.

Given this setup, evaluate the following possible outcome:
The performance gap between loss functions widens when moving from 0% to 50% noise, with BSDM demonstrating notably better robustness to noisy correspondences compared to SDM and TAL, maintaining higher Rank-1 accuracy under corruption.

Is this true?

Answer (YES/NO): NO